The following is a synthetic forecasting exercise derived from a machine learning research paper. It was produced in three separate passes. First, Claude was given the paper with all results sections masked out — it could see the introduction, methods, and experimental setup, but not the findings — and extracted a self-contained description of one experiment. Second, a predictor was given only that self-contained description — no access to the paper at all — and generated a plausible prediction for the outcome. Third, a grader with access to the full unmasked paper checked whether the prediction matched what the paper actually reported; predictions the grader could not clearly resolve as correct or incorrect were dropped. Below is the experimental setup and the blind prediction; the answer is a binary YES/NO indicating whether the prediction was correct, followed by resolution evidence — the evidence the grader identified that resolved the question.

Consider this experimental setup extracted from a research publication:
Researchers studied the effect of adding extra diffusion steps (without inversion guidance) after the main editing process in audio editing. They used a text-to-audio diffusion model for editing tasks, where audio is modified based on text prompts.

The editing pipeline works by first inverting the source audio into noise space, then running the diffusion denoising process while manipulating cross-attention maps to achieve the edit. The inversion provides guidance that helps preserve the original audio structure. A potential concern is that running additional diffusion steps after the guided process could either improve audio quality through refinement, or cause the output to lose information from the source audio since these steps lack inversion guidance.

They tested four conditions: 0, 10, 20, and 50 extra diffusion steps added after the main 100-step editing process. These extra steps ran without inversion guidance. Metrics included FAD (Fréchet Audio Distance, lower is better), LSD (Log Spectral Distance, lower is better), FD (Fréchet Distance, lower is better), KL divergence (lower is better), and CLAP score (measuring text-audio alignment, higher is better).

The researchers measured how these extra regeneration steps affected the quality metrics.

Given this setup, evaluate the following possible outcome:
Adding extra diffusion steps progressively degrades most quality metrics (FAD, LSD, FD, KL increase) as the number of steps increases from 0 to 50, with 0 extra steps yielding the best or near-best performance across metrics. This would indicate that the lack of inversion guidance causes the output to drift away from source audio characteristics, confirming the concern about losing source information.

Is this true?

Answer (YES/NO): NO